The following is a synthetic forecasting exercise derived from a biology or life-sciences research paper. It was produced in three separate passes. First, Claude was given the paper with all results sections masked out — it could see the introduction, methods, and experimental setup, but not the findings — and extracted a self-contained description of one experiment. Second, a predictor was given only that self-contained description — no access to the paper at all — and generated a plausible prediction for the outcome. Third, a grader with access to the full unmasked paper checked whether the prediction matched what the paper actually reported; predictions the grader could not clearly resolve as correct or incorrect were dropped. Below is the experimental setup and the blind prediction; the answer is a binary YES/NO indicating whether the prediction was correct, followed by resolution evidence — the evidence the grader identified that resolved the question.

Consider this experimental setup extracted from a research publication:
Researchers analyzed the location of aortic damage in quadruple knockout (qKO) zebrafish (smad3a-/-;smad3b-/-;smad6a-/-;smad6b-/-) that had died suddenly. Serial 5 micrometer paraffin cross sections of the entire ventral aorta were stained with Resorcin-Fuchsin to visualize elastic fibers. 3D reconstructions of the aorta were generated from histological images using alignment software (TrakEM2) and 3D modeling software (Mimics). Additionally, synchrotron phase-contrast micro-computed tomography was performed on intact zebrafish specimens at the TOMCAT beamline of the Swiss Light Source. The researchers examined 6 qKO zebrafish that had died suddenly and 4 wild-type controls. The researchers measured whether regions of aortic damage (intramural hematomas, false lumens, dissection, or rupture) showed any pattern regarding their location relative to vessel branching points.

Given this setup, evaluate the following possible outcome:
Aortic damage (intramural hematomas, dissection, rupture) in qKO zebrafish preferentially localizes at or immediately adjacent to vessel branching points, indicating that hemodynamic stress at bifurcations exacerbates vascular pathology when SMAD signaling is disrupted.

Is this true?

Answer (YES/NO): YES